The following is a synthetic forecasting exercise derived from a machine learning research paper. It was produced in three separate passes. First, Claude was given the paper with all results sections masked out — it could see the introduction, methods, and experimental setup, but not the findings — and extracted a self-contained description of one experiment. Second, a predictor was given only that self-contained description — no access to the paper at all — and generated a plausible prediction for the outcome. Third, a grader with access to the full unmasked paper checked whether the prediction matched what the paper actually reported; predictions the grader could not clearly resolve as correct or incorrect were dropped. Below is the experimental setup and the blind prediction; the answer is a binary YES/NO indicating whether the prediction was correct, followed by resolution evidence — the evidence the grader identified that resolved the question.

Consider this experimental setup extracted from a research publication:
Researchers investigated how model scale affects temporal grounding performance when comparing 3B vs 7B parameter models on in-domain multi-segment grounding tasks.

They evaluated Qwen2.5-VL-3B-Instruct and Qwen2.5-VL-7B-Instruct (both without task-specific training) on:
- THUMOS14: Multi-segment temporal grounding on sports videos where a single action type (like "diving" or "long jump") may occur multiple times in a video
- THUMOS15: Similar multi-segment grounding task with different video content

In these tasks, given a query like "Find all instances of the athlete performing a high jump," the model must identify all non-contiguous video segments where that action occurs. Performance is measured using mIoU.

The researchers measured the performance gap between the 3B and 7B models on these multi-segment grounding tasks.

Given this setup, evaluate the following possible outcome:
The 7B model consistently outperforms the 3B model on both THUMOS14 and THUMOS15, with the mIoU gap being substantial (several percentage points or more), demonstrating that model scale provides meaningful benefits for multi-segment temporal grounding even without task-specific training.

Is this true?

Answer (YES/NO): YES